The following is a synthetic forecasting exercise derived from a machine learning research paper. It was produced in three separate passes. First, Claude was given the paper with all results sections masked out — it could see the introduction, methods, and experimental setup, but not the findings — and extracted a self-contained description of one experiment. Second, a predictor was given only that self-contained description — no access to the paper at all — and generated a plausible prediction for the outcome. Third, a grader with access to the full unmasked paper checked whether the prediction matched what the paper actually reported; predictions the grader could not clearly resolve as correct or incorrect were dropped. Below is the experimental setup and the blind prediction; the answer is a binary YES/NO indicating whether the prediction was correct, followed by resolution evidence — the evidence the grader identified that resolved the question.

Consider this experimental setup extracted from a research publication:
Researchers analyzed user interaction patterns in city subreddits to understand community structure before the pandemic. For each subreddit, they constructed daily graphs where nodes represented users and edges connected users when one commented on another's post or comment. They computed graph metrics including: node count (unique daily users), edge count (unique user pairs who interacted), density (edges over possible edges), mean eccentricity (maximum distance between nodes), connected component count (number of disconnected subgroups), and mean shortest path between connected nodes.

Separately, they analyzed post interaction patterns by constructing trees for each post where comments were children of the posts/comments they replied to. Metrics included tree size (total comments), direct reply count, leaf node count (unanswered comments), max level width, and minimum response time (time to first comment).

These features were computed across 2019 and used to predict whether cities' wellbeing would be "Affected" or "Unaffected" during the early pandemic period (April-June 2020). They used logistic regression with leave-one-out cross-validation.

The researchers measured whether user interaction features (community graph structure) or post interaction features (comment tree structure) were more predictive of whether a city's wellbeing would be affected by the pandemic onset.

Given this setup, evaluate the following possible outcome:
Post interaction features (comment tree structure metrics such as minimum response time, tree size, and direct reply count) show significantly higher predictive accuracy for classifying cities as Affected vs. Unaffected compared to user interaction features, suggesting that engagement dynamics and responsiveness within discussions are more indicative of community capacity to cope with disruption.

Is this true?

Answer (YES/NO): NO